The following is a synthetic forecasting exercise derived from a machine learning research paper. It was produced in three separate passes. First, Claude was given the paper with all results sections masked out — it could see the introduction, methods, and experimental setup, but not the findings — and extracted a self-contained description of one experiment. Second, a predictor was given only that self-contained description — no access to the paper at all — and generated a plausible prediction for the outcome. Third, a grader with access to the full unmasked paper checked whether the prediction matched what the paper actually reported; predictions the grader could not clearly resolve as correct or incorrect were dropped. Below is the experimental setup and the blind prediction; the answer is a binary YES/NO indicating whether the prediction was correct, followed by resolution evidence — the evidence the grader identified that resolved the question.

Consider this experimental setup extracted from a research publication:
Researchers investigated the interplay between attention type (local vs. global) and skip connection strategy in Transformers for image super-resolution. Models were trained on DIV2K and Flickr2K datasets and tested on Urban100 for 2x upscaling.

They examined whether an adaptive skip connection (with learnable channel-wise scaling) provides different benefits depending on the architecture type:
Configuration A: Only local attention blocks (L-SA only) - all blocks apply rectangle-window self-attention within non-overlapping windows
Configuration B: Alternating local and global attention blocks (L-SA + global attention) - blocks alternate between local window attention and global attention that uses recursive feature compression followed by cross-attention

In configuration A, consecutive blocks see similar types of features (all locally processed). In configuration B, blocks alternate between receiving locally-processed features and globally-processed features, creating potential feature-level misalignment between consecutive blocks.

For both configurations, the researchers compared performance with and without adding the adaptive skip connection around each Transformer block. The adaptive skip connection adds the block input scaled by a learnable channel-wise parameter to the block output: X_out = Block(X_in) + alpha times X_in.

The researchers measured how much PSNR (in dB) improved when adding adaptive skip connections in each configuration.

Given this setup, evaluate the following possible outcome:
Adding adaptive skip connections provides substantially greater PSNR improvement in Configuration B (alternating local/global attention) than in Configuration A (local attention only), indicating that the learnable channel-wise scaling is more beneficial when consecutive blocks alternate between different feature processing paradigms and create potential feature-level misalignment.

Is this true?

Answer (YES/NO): YES